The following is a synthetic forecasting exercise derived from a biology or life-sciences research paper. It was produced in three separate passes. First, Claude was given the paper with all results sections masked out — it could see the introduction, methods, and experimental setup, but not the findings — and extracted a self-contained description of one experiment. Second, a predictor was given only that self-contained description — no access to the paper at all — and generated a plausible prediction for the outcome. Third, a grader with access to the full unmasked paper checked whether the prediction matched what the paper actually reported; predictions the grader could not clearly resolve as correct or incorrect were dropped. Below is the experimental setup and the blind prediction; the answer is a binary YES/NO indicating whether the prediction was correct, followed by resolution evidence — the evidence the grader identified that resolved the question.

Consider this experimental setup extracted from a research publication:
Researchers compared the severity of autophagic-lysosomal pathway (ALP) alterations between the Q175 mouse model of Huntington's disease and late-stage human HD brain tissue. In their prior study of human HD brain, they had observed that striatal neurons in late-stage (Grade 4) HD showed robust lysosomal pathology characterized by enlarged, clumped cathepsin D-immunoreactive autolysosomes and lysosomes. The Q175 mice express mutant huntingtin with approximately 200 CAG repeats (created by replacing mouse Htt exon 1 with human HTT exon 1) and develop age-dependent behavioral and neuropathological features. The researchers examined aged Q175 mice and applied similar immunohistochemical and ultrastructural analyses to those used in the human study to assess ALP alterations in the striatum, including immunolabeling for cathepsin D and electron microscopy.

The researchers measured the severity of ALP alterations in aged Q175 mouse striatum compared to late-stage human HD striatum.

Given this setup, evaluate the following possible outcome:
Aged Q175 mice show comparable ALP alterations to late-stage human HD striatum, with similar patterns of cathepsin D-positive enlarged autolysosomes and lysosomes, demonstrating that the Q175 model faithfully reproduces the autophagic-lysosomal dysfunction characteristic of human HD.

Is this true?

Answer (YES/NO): NO